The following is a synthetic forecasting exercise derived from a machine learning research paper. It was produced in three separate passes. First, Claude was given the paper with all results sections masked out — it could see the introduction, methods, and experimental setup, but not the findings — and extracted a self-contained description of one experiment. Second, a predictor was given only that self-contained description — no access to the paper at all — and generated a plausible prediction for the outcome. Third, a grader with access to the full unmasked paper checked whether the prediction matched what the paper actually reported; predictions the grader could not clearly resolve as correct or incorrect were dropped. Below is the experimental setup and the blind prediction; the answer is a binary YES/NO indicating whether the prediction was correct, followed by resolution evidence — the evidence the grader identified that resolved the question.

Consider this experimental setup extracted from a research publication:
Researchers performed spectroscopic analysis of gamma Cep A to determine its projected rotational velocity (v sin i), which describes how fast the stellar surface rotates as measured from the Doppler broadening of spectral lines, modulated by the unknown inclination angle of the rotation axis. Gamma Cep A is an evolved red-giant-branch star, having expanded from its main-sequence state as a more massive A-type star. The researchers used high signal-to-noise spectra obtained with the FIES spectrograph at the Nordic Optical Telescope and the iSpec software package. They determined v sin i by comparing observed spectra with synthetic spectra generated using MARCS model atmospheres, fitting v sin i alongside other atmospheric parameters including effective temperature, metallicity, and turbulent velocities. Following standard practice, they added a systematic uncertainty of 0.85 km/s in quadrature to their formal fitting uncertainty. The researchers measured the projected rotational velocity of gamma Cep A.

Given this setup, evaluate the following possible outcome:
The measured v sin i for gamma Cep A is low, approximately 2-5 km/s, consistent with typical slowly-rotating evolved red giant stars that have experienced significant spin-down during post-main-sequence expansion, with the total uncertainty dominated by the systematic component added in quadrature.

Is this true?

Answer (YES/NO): NO